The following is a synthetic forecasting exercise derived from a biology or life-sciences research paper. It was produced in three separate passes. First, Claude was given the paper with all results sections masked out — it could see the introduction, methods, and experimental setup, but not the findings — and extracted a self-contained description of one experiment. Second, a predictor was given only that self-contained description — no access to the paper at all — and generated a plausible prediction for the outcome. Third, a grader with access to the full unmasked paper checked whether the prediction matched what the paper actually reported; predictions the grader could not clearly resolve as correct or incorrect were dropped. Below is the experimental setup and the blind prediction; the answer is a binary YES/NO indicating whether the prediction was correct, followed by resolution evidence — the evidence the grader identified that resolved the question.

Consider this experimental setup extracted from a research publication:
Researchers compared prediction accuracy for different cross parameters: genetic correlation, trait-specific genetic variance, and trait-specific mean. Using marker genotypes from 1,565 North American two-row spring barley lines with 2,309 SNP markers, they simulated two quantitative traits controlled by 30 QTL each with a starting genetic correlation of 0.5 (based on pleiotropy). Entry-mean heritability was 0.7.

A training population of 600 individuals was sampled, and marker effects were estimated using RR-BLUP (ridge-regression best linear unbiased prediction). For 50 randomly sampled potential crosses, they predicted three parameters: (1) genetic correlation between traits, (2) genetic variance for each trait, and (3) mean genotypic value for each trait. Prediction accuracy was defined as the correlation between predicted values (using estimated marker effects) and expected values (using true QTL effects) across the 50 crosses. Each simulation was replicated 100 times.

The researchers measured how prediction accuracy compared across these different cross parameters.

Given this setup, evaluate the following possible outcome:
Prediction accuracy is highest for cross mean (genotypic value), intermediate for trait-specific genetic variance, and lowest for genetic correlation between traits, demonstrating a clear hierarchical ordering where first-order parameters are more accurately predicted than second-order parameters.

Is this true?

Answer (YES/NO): YES